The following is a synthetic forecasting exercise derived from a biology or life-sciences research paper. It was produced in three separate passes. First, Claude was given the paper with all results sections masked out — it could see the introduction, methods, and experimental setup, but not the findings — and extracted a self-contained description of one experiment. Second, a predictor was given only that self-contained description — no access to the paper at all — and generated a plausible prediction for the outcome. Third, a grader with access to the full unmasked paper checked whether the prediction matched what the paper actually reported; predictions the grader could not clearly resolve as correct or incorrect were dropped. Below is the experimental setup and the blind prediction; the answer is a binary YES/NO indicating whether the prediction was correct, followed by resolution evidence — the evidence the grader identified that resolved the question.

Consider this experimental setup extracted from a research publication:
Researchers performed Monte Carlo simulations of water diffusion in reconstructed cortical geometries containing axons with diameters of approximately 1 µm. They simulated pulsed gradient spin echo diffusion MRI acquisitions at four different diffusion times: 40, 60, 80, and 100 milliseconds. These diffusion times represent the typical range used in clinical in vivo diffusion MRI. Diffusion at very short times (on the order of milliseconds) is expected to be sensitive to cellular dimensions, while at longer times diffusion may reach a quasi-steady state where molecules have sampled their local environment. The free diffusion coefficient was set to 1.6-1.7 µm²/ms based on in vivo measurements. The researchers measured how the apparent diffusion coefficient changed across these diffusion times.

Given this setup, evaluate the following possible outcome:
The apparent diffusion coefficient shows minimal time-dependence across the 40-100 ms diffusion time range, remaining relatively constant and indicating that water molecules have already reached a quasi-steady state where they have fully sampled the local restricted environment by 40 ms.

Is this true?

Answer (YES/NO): YES